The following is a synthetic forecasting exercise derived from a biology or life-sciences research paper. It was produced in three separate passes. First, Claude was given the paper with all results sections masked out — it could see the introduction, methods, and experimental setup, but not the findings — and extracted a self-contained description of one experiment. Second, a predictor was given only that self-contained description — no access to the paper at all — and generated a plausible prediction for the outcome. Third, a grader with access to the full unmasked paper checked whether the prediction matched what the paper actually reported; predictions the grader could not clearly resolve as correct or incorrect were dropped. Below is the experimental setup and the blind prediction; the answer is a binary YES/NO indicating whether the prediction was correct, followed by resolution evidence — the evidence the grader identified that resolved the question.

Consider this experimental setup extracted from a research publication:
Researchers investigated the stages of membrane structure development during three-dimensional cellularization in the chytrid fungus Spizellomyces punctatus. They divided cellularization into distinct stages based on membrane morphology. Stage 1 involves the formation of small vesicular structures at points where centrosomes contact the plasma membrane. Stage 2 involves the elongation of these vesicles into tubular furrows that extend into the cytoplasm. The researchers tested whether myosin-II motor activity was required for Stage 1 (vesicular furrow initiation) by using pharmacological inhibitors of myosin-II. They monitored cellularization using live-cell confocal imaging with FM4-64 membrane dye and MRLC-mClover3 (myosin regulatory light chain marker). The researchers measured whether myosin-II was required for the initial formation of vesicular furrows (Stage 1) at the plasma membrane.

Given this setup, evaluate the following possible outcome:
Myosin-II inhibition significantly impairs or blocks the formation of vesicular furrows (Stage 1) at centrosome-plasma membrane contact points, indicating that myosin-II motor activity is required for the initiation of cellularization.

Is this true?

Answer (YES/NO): NO